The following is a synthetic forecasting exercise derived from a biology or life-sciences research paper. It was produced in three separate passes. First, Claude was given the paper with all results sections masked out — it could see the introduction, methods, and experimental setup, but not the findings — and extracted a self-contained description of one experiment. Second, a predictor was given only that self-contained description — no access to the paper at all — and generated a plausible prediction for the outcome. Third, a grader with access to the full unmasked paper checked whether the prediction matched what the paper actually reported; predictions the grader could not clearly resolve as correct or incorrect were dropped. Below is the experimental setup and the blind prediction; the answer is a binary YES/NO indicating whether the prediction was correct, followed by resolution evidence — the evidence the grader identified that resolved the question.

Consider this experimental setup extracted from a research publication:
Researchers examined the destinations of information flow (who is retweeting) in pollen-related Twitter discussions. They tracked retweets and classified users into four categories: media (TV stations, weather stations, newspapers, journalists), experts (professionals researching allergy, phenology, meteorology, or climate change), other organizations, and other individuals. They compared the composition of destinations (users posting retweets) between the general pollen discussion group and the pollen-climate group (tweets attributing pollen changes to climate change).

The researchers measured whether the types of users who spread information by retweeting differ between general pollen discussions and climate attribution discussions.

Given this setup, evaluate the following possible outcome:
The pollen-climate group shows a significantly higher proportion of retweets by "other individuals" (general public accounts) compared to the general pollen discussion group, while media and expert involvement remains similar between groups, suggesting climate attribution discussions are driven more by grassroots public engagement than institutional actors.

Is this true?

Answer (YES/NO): NO